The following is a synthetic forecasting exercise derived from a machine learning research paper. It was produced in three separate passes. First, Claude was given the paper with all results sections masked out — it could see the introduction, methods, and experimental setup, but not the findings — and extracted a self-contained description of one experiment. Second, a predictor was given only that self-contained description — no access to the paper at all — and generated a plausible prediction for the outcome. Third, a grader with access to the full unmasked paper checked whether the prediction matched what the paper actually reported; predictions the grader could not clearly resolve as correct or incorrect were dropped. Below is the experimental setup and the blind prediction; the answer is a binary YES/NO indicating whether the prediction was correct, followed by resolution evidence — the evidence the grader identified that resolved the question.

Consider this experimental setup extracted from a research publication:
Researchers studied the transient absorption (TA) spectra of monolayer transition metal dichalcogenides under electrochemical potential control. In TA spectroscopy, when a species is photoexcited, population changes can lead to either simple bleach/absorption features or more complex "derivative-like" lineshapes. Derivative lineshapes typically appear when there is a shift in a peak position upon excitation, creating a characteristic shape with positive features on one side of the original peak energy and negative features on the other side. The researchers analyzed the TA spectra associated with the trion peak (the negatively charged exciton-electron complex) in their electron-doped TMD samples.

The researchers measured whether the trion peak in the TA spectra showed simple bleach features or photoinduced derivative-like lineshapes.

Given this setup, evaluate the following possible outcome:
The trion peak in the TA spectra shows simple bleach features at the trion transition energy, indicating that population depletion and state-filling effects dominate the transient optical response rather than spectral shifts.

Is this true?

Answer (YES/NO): NO